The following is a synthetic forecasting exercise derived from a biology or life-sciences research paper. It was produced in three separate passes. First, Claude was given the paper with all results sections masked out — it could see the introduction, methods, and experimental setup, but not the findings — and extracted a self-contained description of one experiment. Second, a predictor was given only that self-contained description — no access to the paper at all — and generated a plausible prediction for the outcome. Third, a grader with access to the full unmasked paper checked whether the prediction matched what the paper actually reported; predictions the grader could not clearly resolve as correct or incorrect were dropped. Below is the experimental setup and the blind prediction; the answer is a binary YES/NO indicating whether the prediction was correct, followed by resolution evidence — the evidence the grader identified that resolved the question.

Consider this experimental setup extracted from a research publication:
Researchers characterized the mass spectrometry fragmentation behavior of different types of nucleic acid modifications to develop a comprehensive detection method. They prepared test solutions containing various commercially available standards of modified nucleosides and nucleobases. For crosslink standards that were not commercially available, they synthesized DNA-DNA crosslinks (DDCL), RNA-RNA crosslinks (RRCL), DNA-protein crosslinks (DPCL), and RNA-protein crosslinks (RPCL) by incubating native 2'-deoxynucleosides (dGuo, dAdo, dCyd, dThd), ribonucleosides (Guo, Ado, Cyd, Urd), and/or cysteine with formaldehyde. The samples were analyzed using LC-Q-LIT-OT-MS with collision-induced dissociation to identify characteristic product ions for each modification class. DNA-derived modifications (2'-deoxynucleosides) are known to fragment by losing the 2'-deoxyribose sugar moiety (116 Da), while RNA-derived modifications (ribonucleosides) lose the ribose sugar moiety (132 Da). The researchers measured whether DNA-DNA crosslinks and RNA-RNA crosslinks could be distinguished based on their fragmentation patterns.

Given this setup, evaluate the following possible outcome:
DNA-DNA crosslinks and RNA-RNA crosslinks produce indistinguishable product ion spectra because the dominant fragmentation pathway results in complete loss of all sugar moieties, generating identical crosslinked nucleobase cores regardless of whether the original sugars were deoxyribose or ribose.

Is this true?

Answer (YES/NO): NO